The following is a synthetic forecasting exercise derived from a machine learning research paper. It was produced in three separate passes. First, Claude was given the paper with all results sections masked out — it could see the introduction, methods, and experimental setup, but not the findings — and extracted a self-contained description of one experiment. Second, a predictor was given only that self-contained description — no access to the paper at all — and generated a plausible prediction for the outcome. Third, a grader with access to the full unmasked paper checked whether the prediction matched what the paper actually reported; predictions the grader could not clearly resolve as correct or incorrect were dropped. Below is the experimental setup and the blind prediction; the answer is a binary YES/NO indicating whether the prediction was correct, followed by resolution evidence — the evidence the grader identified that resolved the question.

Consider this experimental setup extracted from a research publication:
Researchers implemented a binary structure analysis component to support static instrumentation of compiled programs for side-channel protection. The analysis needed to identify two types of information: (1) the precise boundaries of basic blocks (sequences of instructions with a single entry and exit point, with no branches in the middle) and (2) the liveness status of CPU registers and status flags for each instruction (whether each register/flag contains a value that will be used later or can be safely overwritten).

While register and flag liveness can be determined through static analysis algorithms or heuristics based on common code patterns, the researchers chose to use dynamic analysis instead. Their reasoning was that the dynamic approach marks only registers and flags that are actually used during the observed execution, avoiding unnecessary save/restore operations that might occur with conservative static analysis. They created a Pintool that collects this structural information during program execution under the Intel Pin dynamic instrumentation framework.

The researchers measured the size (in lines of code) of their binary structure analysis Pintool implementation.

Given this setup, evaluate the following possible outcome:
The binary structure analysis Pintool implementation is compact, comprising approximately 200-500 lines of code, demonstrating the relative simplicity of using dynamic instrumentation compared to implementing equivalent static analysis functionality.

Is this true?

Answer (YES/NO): NO